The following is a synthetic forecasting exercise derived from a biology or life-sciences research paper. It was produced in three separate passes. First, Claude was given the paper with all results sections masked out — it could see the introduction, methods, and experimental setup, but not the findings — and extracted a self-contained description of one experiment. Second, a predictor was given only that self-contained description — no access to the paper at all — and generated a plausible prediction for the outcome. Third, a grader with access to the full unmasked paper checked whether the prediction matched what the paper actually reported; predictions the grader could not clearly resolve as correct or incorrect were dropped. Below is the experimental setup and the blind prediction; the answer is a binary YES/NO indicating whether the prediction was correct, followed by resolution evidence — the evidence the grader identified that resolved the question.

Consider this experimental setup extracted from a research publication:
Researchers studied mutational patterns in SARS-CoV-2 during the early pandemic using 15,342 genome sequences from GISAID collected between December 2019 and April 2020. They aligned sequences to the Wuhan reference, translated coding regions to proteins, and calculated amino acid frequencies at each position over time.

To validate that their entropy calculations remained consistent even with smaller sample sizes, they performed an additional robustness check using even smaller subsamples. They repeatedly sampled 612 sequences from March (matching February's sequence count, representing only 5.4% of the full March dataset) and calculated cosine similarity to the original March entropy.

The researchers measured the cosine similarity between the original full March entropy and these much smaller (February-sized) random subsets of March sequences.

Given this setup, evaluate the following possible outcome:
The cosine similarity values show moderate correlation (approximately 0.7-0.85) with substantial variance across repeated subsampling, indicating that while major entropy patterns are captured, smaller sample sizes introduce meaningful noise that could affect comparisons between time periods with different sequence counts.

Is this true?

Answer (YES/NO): NO